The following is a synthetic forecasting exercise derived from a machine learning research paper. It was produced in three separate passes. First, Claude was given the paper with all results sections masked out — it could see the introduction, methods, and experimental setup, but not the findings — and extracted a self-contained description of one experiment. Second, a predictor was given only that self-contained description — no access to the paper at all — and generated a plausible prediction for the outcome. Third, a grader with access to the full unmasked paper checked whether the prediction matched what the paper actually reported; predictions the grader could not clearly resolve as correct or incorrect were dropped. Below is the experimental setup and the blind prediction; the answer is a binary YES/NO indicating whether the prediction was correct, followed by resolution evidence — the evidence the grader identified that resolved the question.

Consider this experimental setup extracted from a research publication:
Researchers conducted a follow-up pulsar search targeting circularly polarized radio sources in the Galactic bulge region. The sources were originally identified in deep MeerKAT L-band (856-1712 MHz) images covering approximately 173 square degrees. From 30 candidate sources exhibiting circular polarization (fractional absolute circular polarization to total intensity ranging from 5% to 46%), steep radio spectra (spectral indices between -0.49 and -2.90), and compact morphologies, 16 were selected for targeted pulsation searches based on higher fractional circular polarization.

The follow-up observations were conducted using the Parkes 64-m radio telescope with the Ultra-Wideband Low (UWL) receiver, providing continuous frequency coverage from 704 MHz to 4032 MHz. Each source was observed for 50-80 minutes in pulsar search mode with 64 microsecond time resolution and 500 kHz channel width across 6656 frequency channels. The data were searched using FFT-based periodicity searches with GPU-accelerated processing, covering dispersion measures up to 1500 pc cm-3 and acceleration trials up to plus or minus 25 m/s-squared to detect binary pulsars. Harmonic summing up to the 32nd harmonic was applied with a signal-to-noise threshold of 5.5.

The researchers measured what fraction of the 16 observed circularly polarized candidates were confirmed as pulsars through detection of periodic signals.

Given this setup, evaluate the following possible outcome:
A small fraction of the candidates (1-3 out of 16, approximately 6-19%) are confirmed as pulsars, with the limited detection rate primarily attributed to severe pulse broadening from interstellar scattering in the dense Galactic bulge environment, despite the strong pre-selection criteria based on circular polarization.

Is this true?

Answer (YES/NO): NO